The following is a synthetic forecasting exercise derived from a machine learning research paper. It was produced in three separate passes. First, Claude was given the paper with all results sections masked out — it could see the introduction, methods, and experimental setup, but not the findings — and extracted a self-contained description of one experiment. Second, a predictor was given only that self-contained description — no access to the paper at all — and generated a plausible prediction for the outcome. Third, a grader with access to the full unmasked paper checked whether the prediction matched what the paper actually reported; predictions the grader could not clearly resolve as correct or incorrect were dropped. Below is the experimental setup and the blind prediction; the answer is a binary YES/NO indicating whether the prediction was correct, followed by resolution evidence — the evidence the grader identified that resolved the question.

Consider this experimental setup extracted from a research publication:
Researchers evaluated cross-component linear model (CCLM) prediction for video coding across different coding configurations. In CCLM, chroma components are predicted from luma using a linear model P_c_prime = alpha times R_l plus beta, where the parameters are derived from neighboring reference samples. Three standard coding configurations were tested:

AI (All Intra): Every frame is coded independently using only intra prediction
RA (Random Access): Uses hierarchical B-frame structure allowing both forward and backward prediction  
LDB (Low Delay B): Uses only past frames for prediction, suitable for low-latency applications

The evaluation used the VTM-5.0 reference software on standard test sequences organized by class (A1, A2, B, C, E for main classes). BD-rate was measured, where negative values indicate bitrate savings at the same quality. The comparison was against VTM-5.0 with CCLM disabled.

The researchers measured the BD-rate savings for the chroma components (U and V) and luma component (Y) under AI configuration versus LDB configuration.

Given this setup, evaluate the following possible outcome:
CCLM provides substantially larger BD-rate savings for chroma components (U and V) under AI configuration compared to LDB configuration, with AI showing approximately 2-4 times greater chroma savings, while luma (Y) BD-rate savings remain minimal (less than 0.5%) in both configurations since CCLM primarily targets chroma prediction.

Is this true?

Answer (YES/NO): NO